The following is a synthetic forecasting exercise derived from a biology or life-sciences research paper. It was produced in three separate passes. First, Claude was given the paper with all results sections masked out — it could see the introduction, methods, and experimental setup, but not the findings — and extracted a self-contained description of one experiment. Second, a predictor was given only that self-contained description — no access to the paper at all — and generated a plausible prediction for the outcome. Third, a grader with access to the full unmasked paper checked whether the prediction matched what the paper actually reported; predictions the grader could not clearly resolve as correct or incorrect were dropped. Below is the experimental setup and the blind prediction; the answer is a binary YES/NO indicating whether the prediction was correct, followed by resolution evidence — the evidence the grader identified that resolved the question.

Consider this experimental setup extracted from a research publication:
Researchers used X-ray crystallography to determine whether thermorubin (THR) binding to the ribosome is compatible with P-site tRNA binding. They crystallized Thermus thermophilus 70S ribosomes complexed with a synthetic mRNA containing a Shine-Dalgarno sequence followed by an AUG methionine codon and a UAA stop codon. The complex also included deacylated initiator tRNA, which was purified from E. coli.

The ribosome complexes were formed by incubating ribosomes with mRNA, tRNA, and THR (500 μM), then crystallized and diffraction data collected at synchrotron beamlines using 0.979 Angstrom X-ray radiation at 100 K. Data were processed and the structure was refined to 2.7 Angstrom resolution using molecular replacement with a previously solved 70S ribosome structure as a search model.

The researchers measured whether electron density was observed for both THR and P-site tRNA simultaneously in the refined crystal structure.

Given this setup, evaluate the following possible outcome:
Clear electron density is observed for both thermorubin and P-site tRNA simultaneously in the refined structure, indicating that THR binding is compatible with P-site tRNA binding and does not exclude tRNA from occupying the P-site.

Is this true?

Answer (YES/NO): YES